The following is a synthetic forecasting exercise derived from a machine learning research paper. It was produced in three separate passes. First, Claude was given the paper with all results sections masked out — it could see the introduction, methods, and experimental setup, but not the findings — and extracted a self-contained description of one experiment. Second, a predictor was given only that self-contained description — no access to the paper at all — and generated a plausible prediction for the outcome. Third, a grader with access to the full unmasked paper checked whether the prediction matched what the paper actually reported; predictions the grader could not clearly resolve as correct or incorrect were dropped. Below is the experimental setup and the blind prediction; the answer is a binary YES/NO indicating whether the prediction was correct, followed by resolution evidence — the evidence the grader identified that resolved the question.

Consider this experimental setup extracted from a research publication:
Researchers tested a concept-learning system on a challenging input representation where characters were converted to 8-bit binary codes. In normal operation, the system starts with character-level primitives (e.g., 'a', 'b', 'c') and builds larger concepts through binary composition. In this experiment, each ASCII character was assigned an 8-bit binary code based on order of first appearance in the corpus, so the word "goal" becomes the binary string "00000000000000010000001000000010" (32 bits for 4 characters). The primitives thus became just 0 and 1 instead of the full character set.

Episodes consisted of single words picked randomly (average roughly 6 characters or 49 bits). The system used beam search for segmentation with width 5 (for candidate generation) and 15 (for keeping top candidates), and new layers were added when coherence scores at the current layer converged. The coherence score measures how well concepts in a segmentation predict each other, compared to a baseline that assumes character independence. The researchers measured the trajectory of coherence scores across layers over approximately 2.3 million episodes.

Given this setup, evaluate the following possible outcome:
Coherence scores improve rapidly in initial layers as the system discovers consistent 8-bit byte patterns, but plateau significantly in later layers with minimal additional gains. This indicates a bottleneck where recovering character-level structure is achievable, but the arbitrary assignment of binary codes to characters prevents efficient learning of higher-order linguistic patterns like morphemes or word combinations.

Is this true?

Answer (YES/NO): NO